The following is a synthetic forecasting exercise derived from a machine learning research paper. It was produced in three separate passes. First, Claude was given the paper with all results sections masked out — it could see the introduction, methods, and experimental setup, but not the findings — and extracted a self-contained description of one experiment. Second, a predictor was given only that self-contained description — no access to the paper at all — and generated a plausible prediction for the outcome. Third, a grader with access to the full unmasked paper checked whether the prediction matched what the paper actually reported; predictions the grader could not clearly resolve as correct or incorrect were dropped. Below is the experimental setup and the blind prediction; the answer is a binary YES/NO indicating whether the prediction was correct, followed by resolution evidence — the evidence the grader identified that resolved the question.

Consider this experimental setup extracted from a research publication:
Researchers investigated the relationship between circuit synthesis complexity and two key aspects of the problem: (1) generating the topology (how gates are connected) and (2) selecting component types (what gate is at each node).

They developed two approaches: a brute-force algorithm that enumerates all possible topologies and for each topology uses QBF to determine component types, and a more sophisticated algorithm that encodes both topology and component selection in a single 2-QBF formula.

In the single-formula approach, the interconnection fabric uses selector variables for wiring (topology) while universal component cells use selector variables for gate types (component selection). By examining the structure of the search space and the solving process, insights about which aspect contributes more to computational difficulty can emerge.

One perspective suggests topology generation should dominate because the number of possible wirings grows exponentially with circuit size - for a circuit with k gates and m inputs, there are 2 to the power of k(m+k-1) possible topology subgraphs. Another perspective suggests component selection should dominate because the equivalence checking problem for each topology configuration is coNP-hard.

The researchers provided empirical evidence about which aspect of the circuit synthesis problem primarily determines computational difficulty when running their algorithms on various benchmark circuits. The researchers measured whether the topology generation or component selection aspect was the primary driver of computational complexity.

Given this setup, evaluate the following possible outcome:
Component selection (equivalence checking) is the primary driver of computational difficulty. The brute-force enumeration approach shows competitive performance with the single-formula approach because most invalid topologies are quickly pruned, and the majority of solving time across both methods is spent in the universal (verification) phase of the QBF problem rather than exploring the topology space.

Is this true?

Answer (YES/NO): NO